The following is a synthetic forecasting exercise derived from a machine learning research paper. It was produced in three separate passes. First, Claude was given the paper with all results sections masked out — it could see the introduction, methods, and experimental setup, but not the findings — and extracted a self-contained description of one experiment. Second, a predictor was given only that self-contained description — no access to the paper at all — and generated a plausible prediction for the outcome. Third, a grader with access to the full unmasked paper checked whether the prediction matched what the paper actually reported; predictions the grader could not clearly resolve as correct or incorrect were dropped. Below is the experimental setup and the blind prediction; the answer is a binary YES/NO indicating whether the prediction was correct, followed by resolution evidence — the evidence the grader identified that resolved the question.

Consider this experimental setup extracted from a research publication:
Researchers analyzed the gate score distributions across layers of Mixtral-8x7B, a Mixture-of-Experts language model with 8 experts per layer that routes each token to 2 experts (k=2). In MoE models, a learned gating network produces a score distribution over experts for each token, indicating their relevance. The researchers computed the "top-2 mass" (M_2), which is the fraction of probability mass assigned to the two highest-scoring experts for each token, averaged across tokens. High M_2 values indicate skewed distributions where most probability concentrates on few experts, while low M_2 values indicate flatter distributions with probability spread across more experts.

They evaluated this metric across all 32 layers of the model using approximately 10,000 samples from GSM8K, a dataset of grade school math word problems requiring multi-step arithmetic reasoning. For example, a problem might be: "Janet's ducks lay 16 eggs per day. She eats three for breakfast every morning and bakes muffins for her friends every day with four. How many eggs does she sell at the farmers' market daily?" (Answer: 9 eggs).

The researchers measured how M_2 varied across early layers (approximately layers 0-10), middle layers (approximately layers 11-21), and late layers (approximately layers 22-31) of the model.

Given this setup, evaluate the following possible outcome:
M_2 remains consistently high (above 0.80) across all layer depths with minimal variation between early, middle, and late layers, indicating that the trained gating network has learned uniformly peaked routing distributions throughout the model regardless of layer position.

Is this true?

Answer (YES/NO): NO